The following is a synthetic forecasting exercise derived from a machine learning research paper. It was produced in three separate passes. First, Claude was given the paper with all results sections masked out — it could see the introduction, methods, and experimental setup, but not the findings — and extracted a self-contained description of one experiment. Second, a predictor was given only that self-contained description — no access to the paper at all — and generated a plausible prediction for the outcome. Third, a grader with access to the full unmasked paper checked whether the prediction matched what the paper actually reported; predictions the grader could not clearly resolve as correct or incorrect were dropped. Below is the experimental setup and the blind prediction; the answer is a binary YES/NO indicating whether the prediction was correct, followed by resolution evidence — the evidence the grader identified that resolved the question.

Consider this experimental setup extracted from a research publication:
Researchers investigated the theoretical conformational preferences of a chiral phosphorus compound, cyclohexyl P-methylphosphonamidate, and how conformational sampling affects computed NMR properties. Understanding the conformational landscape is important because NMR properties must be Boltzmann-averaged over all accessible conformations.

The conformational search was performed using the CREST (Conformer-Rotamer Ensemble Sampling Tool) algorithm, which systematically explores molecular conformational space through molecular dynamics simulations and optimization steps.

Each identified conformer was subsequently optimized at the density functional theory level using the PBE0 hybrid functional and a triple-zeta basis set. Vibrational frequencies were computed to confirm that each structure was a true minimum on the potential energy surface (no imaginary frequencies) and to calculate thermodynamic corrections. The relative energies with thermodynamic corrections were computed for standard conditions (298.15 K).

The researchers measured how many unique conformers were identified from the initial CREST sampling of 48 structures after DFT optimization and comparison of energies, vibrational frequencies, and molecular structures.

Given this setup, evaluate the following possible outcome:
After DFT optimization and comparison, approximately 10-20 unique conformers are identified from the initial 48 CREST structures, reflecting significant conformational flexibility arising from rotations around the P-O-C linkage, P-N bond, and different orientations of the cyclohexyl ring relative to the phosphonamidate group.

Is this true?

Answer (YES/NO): NO